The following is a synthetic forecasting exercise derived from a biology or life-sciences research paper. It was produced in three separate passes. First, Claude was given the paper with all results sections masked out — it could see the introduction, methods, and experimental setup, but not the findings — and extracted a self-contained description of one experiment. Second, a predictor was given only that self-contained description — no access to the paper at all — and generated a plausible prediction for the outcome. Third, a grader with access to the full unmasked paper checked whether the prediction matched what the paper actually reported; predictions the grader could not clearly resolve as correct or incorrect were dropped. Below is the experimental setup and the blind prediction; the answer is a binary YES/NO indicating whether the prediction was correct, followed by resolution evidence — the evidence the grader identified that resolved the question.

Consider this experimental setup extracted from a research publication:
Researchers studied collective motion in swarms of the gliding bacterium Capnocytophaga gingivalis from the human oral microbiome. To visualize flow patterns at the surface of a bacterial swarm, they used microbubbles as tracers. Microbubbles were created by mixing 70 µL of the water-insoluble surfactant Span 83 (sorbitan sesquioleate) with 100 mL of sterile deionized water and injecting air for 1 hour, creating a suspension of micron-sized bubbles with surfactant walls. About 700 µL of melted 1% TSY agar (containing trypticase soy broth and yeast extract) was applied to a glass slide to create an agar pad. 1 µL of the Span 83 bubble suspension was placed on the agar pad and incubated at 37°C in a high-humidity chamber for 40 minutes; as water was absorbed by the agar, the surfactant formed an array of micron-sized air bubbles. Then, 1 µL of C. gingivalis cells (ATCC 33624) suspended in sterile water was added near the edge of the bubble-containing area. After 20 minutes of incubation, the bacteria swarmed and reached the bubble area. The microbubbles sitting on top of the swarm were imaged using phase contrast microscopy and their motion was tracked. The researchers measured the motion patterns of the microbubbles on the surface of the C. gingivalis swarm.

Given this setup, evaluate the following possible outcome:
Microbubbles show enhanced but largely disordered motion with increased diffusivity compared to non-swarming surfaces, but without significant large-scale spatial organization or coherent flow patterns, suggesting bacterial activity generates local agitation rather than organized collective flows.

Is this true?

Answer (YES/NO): NO